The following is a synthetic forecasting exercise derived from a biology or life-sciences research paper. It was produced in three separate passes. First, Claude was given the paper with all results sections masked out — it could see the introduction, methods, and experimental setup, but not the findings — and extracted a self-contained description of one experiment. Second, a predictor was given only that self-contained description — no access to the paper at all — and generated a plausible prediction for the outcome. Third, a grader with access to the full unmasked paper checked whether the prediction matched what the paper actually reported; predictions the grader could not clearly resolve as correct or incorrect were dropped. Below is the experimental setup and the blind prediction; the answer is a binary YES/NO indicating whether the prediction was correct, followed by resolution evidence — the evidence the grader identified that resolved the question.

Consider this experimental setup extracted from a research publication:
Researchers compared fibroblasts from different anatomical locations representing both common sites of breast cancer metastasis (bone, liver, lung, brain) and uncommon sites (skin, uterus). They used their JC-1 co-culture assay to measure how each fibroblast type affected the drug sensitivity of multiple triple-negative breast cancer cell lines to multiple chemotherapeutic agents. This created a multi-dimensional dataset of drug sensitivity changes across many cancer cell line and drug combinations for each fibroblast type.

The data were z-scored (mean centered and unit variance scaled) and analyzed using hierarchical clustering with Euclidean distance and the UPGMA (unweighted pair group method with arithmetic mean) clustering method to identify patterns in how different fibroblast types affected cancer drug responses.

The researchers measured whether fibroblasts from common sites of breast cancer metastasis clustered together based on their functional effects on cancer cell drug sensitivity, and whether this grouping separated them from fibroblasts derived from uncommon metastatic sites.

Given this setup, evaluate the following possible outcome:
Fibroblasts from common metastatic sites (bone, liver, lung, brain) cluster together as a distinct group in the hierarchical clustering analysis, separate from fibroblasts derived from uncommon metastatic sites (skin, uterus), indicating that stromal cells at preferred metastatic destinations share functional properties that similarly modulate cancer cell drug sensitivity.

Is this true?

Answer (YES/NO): YES